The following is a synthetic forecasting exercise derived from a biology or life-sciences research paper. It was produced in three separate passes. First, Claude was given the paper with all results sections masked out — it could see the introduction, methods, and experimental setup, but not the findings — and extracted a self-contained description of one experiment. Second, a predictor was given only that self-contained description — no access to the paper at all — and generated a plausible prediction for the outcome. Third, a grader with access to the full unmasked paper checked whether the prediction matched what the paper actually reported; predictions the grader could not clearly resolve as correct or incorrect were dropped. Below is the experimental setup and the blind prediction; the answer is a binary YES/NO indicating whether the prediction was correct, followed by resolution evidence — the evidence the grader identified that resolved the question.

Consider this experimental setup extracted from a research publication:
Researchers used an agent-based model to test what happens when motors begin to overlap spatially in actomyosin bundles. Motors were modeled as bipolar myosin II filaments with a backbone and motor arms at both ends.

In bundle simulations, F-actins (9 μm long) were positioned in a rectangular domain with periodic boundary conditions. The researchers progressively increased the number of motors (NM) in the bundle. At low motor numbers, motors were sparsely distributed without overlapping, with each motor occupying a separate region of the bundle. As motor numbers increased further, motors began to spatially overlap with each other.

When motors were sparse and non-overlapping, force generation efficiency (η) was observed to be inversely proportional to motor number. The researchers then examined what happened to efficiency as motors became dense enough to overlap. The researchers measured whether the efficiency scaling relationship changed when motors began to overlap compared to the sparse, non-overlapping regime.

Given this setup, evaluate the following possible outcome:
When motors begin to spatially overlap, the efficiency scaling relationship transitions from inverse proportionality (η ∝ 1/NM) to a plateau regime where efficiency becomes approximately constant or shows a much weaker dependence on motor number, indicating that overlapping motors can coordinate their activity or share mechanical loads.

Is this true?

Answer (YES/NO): YES